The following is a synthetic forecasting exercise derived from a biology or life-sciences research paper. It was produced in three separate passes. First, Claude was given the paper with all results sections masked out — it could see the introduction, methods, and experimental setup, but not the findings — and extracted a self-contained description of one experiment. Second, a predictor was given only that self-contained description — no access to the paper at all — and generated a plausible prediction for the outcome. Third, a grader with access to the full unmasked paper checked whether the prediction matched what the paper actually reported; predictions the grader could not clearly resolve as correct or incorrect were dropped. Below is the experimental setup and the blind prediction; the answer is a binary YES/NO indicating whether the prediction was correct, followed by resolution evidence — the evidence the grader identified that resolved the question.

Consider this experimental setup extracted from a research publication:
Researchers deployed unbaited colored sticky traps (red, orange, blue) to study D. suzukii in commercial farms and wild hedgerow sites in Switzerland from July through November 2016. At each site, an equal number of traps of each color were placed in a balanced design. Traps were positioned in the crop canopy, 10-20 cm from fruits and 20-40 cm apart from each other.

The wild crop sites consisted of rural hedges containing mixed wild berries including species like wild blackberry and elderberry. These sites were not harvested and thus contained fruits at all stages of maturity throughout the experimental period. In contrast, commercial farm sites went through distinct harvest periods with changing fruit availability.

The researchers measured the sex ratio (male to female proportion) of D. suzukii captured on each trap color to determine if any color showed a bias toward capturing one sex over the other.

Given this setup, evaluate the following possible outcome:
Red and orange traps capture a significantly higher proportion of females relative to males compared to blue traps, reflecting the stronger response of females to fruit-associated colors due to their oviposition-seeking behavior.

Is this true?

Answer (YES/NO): NO